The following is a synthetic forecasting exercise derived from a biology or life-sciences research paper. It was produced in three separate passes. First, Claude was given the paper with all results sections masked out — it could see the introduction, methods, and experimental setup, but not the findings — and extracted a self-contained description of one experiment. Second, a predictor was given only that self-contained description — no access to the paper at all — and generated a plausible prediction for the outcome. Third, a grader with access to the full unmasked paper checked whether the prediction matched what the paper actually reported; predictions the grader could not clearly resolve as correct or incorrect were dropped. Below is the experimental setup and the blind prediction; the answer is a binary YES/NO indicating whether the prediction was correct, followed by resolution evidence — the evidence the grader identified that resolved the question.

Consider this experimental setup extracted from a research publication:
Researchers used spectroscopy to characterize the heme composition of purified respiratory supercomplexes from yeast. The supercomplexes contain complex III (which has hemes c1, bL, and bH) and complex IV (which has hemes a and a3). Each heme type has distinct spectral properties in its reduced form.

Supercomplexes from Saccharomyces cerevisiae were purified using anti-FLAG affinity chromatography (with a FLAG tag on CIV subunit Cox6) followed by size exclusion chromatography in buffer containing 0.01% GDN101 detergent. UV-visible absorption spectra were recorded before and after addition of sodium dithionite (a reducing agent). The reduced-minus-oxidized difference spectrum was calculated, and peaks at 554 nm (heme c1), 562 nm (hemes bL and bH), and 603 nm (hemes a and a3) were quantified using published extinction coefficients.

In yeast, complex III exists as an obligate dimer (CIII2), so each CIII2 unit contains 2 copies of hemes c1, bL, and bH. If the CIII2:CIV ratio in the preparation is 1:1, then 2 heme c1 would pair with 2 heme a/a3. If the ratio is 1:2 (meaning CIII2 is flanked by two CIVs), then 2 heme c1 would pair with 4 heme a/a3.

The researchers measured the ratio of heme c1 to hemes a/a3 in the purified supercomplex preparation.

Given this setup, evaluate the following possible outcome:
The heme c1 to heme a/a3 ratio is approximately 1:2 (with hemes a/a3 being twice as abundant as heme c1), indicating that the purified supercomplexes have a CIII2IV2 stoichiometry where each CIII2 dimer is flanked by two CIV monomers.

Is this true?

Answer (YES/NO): NO